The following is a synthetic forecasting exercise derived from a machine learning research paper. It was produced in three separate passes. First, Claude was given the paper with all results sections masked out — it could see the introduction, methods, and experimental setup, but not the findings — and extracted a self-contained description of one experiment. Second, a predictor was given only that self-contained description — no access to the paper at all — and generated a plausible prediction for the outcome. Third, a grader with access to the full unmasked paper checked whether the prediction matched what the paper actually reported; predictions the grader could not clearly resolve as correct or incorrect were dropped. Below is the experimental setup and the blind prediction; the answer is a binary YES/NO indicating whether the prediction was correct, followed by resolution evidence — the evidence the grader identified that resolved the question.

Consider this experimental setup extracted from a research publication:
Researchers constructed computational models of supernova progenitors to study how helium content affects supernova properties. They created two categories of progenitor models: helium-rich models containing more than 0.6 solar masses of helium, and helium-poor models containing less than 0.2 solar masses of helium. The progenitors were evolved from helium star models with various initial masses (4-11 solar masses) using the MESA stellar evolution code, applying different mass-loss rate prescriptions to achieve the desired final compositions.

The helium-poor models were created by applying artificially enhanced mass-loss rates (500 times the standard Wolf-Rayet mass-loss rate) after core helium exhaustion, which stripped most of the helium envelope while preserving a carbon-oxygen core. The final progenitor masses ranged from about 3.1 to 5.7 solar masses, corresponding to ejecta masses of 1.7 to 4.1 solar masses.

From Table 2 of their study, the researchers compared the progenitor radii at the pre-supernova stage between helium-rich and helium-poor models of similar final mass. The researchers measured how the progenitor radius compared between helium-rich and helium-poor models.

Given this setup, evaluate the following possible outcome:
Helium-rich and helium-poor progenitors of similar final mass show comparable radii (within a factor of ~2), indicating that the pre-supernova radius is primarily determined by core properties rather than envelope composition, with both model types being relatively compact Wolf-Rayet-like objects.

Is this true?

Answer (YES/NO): NO